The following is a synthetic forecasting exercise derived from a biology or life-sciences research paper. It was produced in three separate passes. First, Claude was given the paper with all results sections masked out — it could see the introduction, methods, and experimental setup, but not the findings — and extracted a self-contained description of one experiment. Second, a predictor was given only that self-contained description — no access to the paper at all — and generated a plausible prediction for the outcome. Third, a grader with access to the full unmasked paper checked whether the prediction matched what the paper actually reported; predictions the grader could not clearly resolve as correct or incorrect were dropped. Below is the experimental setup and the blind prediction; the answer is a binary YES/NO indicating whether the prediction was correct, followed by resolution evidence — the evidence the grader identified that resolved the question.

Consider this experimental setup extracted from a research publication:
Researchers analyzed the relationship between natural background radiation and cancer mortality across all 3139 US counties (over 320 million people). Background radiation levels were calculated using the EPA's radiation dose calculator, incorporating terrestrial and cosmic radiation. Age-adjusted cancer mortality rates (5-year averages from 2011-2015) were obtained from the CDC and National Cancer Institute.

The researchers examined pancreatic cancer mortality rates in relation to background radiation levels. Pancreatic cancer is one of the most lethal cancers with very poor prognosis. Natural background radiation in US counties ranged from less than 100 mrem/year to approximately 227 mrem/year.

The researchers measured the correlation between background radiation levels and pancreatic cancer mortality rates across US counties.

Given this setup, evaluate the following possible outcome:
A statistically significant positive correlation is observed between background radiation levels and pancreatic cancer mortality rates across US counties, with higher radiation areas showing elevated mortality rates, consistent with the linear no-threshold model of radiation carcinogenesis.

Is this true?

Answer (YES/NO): NO